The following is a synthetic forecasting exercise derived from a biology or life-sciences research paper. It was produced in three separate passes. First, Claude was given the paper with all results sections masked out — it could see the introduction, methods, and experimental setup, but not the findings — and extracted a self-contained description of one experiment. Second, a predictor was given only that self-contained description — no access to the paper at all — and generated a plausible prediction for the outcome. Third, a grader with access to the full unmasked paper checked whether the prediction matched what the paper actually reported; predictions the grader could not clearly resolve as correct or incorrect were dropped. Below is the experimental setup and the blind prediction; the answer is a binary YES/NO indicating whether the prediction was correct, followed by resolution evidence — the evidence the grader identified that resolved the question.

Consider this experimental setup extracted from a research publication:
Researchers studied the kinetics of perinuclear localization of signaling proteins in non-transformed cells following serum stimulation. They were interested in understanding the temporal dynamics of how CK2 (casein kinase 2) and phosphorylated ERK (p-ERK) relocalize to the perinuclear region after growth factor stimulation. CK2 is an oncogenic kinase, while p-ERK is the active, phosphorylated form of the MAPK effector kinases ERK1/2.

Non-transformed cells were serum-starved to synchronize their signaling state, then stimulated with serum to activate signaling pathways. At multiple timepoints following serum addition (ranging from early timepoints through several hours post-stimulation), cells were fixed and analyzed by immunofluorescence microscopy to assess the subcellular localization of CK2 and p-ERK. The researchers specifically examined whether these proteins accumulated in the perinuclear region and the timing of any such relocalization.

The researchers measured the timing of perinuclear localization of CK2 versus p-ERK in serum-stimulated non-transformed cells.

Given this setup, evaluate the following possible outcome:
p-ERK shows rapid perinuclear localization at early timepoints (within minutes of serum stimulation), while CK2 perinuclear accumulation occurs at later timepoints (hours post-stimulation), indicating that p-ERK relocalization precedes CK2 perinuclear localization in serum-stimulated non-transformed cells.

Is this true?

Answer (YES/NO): NO